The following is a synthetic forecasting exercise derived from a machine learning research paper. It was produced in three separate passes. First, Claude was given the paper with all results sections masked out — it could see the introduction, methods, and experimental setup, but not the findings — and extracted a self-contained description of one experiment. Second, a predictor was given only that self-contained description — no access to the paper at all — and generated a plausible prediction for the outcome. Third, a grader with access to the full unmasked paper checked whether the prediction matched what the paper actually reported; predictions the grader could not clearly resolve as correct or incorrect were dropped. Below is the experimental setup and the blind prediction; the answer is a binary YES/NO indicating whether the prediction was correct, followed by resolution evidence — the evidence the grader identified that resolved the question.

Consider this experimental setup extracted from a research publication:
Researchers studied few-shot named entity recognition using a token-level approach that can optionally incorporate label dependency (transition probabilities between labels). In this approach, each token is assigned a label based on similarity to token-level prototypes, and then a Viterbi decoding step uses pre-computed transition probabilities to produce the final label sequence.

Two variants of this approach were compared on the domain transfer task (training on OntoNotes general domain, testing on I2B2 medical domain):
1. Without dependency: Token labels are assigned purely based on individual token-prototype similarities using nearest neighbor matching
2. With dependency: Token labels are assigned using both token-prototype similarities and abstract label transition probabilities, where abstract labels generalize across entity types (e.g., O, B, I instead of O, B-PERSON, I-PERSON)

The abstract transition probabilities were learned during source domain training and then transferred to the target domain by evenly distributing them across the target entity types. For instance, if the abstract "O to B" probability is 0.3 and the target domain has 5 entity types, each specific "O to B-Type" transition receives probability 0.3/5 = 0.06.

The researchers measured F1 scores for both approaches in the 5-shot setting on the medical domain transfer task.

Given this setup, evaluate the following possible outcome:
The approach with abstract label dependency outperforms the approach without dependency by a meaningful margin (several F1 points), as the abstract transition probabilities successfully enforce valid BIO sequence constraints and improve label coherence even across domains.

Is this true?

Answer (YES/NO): YES